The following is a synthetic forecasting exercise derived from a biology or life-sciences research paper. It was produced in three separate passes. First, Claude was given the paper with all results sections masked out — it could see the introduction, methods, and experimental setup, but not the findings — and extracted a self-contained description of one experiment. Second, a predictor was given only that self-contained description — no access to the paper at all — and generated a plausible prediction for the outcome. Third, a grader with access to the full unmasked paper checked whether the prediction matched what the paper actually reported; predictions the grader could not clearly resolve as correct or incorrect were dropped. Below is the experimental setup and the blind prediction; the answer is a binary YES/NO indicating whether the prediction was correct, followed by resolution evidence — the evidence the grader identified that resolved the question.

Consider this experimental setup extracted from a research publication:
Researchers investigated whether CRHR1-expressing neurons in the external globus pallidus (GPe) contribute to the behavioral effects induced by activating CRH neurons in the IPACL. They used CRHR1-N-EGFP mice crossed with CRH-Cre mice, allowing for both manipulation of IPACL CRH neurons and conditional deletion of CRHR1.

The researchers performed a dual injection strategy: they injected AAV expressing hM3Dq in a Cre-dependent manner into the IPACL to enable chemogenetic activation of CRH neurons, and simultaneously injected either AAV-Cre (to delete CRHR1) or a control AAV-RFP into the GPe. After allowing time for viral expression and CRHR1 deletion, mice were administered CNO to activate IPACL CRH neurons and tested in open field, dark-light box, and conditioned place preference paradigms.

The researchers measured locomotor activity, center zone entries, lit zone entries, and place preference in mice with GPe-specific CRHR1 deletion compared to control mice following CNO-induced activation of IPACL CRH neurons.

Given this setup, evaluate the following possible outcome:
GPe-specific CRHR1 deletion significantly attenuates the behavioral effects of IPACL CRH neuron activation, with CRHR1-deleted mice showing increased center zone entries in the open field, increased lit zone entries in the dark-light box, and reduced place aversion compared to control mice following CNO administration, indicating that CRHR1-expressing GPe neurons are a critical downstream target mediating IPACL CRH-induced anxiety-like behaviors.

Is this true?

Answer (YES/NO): YES